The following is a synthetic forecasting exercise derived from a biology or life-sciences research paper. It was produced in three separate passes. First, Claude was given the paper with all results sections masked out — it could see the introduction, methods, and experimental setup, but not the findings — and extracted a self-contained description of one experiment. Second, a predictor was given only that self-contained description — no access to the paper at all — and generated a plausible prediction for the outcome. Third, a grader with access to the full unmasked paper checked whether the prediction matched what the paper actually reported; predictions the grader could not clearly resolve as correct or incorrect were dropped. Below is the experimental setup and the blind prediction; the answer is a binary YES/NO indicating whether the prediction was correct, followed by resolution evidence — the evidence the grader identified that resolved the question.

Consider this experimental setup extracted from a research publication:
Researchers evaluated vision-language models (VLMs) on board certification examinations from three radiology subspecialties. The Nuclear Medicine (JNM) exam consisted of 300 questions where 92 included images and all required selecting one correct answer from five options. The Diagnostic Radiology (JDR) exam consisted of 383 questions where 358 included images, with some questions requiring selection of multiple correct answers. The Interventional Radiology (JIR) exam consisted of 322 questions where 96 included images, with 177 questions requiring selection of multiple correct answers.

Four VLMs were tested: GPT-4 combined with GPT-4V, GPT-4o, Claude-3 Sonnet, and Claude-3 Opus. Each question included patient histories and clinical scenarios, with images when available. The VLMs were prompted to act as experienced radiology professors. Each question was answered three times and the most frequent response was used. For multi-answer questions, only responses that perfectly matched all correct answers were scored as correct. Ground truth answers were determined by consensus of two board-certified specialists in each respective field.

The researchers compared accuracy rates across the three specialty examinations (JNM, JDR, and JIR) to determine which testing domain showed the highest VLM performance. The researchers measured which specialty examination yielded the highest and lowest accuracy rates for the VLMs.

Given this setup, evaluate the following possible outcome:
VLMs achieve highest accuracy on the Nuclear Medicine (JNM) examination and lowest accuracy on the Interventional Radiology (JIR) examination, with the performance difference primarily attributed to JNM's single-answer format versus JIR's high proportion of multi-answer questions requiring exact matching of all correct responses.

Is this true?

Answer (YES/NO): YES